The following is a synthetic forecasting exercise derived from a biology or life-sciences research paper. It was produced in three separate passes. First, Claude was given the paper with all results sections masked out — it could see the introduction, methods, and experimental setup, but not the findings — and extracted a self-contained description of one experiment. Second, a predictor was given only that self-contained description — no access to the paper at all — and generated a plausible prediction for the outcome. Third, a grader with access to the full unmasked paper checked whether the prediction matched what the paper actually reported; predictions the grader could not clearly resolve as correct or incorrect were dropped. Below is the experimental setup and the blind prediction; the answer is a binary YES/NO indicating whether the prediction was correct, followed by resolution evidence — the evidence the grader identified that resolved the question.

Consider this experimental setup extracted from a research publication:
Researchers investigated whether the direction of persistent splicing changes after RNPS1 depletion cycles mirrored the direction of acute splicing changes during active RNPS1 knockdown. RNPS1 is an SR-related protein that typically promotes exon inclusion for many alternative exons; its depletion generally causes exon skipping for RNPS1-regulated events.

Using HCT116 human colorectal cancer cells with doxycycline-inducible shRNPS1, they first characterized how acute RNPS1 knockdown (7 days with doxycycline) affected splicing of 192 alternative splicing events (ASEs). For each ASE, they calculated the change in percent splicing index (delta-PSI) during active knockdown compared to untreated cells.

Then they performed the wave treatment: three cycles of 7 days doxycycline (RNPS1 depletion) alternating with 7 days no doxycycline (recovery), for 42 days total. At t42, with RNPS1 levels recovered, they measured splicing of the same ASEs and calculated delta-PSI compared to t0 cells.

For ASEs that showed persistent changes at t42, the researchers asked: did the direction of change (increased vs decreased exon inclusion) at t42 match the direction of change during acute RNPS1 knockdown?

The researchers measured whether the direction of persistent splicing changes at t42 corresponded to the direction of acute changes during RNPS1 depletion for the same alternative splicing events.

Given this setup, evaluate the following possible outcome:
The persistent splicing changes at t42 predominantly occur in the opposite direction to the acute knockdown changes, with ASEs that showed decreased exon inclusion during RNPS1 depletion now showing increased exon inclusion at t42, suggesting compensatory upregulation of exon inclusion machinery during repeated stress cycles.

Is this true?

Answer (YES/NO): NO